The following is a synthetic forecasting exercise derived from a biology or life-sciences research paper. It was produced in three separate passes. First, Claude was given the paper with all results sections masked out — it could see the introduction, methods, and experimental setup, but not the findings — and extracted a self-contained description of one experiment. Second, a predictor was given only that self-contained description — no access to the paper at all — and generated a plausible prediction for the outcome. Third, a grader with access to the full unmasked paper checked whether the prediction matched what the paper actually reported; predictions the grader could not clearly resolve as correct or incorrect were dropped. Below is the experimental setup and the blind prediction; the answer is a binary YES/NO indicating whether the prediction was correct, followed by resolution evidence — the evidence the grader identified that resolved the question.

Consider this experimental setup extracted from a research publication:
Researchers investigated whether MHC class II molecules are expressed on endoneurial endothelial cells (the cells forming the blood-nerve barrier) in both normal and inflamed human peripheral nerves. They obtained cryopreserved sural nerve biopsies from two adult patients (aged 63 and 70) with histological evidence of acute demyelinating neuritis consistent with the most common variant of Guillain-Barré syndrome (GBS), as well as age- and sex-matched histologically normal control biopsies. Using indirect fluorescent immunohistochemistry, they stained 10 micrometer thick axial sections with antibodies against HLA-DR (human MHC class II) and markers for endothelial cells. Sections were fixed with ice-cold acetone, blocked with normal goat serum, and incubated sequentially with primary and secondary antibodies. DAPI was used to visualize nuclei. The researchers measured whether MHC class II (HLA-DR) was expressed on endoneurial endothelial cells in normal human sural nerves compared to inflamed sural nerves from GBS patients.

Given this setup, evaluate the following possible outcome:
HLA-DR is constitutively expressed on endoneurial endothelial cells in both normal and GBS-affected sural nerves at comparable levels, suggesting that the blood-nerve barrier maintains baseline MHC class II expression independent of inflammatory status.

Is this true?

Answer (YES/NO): NO